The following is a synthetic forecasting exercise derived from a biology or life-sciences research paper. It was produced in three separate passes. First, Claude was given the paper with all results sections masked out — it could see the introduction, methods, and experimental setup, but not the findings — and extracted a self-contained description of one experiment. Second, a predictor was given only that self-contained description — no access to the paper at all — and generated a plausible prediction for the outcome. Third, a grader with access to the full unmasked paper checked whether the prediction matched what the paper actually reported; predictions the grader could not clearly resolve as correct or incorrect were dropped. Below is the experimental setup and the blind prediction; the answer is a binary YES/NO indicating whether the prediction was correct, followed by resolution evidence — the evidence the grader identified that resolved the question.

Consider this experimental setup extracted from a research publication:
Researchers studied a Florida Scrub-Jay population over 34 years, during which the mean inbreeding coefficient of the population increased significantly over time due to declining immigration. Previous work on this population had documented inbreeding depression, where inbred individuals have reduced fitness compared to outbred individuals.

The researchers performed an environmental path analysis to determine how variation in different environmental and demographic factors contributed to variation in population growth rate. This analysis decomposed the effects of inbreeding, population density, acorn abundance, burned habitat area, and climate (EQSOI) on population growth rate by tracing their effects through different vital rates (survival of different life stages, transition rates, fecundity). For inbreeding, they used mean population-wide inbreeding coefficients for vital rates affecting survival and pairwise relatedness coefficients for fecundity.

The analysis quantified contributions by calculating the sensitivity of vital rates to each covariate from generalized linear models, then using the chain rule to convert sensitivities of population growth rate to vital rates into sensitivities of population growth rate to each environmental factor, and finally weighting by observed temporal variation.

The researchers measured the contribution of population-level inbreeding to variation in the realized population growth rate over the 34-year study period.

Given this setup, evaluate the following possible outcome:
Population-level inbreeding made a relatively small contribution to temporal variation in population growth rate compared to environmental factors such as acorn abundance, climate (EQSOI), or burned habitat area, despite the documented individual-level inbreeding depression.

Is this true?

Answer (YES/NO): YES